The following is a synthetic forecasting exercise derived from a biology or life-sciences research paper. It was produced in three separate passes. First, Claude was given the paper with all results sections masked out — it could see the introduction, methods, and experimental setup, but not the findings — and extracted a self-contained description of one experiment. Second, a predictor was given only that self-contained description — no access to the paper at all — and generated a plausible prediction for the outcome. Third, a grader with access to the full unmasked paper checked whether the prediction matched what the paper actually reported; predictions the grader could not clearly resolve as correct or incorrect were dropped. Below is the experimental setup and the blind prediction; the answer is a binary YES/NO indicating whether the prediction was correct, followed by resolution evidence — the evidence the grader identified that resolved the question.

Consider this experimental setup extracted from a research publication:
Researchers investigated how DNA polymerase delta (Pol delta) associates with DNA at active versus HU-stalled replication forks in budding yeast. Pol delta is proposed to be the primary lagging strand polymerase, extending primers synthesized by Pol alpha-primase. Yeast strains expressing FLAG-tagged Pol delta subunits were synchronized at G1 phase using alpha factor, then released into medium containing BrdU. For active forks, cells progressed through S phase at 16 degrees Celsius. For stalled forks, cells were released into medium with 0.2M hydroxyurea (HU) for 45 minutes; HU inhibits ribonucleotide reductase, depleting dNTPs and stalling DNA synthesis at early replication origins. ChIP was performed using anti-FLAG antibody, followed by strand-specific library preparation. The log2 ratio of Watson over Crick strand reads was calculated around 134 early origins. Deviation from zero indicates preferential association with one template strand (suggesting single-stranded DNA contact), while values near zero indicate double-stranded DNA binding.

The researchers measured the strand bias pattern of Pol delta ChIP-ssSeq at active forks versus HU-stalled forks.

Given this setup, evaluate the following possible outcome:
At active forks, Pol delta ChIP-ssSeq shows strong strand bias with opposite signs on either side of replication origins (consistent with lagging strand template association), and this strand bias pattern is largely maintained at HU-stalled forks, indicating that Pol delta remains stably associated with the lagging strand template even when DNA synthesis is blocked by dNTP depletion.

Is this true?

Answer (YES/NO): NO